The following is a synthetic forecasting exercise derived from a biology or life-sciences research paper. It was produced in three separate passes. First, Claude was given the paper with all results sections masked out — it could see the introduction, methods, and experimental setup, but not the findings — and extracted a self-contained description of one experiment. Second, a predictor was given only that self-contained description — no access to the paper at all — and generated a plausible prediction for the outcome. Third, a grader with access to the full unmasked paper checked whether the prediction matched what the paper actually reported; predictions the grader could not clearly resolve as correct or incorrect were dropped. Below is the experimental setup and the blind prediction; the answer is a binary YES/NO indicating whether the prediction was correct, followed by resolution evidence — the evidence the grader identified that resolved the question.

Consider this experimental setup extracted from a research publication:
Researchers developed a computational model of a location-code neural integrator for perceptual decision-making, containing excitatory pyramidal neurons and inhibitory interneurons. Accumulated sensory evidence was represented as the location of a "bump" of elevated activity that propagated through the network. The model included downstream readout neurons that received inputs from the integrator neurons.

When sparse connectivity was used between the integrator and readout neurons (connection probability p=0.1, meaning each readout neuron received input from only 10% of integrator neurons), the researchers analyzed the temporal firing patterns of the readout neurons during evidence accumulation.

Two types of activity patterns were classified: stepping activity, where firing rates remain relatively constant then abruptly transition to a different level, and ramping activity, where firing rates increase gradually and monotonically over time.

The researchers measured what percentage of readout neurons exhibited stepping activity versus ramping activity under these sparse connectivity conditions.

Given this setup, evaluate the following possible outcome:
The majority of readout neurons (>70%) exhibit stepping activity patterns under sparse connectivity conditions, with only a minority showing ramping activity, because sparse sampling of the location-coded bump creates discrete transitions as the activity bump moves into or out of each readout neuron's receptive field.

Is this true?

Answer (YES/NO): YES